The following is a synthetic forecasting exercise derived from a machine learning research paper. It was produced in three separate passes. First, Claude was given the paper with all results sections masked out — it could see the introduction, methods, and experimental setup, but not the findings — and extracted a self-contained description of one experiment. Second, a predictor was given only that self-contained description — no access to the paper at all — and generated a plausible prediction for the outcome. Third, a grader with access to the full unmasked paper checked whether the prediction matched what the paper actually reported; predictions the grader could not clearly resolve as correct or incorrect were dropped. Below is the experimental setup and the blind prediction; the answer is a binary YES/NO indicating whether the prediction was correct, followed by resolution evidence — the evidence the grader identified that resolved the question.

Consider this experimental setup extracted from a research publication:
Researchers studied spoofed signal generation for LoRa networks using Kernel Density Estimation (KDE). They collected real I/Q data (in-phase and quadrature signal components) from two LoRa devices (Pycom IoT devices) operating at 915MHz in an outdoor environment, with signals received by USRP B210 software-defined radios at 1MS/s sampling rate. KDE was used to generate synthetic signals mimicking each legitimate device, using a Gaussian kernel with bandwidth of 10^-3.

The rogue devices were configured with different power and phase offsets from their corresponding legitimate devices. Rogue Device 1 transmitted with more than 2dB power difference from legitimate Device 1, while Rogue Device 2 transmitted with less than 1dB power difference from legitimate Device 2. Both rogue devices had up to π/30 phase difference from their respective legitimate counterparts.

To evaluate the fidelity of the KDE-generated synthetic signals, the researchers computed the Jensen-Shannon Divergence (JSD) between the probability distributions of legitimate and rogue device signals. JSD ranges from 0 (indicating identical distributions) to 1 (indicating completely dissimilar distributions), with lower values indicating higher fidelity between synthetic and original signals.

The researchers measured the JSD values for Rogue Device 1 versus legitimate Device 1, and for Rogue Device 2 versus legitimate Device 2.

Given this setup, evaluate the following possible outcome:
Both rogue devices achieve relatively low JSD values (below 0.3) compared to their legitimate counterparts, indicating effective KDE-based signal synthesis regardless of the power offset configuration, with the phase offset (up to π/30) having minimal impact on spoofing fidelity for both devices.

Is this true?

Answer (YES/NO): YES